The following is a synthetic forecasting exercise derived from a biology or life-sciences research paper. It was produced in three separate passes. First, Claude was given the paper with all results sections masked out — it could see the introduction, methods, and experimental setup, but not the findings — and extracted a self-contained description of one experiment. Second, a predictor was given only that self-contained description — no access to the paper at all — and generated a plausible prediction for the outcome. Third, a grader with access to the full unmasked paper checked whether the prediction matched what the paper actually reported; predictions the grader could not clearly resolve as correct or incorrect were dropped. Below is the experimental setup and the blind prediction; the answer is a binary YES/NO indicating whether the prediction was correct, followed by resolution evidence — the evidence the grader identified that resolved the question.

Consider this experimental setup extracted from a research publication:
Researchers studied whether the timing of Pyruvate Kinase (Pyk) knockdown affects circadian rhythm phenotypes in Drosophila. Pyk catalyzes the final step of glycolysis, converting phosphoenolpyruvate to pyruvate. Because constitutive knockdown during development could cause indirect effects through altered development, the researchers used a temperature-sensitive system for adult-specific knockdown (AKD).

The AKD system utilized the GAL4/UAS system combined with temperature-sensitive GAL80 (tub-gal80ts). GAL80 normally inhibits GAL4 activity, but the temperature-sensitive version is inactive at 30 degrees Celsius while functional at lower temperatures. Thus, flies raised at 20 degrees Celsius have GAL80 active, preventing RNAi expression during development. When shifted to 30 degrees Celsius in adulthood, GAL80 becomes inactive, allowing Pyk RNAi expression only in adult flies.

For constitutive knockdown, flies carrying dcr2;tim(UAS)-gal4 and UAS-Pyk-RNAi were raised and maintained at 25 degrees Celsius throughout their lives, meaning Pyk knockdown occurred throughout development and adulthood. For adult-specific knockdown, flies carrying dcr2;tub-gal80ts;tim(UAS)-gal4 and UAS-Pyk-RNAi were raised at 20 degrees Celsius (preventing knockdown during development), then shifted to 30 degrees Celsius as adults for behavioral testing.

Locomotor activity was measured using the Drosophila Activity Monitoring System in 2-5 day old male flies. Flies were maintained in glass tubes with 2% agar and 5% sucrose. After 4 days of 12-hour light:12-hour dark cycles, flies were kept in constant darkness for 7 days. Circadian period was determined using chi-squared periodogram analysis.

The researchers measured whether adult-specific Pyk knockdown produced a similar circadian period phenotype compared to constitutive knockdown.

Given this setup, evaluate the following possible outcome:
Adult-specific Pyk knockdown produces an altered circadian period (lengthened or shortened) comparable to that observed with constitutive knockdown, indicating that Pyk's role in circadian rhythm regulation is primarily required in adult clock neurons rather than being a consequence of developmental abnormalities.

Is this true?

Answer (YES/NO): YES